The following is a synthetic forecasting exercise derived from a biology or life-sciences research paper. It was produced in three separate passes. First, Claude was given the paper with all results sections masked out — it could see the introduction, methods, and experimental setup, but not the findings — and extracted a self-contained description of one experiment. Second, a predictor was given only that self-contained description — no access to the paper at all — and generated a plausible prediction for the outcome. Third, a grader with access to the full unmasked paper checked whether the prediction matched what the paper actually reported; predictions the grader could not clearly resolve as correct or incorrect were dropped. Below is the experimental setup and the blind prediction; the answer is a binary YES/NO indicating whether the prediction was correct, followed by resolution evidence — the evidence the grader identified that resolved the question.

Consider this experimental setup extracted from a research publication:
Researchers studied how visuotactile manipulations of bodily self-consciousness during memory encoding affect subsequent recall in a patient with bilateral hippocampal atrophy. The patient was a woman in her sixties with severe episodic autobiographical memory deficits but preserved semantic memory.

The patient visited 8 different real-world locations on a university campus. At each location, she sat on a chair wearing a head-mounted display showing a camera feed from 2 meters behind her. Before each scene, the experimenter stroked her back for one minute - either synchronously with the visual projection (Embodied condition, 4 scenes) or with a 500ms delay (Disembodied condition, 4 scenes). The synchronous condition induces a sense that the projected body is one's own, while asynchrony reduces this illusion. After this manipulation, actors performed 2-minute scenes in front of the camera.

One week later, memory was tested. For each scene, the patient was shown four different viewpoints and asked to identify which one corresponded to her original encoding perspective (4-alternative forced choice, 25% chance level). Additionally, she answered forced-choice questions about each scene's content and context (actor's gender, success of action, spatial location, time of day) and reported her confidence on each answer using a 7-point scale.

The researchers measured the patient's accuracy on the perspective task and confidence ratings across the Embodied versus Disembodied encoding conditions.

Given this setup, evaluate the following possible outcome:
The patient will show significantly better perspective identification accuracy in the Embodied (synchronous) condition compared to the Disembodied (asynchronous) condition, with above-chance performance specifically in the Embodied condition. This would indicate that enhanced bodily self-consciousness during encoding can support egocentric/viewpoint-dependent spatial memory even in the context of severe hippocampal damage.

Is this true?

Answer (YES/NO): NO